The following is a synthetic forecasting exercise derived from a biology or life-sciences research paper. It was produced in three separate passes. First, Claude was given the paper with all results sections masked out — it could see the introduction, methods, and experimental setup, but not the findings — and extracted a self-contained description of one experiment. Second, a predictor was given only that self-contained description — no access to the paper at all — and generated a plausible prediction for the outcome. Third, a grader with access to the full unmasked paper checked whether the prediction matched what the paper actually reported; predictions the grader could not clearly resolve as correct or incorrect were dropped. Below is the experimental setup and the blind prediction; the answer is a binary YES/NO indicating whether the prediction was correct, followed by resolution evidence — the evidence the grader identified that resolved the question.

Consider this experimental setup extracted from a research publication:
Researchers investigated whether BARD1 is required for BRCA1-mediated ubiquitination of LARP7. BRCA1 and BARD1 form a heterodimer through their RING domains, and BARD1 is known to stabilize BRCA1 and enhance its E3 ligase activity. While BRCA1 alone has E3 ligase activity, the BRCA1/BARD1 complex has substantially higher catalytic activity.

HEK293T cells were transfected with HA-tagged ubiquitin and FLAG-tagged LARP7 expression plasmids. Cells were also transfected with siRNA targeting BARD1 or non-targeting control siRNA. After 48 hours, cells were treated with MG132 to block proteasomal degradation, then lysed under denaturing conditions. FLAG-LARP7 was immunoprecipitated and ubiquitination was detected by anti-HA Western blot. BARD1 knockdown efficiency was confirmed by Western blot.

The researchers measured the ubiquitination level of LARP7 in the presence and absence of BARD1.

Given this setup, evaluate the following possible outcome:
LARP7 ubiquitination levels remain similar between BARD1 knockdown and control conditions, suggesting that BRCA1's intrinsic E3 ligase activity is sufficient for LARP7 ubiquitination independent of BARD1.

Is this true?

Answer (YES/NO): NO